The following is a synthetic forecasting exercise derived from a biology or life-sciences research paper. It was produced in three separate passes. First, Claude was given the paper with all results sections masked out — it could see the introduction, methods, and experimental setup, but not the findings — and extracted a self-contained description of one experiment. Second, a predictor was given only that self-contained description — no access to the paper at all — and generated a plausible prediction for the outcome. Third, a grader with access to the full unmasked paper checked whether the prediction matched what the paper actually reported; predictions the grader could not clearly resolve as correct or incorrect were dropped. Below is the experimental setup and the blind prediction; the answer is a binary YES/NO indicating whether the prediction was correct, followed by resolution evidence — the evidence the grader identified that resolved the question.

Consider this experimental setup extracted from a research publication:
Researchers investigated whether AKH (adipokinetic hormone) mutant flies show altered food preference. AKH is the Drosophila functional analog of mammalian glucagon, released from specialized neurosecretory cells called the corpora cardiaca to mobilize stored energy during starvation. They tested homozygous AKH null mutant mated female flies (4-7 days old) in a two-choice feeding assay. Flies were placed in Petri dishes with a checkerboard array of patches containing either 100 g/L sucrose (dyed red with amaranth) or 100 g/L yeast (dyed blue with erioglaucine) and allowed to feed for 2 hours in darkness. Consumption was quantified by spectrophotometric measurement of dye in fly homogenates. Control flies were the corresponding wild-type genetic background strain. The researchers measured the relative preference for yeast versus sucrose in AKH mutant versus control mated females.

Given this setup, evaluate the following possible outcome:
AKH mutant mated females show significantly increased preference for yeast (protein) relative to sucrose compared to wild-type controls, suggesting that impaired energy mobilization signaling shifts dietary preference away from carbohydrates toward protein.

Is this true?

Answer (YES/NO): YES